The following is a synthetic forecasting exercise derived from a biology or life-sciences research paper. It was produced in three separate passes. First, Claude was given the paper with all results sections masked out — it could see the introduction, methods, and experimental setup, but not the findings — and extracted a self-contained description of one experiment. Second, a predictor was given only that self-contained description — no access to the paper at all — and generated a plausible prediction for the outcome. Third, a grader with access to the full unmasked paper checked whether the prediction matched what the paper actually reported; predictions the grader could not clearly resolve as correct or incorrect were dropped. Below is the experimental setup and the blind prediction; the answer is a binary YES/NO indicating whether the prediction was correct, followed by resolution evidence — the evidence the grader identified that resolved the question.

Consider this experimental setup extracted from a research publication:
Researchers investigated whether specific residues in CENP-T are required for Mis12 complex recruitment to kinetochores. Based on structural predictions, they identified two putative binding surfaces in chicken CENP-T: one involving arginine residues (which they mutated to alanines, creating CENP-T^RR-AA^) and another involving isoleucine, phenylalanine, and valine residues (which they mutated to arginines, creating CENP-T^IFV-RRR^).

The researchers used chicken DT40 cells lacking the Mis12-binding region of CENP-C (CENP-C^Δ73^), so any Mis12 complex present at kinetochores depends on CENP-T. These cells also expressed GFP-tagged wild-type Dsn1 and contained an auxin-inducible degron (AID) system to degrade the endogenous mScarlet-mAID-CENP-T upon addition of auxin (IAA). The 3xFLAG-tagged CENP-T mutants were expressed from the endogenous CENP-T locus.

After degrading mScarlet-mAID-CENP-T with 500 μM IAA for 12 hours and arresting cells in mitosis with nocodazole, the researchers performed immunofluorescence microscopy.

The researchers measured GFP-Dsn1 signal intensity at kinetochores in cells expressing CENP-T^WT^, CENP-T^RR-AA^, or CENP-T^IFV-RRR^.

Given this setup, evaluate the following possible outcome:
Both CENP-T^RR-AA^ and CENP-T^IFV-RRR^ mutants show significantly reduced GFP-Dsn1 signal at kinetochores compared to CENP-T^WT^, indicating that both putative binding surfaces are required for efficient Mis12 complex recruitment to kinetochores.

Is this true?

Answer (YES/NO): YES